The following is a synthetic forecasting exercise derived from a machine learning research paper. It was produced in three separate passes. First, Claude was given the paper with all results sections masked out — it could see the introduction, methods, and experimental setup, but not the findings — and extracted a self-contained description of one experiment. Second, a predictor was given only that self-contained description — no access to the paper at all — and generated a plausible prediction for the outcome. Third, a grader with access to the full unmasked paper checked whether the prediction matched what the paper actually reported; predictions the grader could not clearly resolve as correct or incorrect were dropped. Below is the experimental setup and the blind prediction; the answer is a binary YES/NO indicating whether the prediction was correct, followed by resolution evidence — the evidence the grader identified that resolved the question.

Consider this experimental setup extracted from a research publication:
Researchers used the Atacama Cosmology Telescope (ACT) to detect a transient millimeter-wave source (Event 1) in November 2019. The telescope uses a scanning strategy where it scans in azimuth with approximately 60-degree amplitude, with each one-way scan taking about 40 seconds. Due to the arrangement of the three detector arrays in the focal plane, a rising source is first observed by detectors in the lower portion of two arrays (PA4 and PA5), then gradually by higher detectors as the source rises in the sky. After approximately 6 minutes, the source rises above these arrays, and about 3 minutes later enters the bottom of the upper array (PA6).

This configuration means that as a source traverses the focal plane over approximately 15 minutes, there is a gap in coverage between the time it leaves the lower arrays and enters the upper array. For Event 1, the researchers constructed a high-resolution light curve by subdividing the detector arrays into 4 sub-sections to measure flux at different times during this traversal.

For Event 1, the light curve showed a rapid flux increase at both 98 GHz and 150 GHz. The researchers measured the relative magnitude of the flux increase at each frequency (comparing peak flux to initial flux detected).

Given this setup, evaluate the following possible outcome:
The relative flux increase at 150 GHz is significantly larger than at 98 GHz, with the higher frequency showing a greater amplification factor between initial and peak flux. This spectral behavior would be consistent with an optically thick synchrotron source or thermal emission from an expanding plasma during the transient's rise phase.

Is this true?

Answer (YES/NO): NO